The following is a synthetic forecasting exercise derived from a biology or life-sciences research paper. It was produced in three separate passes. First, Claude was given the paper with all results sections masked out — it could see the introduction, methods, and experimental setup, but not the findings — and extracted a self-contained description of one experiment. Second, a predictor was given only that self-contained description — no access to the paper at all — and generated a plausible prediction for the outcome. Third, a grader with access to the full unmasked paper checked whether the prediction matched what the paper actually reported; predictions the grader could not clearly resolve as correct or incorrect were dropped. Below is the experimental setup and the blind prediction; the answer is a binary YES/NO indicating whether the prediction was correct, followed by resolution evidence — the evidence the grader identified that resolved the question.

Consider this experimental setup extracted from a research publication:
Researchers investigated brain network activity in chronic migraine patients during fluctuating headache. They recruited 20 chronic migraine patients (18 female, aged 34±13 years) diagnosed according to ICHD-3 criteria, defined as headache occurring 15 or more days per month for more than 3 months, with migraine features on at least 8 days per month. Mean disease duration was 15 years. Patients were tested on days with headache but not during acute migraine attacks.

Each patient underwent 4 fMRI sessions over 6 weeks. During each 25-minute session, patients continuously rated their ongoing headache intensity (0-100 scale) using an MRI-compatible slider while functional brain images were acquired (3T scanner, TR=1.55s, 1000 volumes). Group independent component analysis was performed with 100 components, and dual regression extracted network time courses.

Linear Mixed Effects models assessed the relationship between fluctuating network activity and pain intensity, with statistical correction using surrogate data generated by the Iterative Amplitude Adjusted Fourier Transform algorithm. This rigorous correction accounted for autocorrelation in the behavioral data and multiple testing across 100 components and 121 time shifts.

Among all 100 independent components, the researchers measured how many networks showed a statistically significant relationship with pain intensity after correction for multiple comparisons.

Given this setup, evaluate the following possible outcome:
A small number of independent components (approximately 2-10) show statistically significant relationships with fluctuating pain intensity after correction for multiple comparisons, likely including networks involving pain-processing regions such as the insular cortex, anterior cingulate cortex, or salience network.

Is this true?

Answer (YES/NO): NO